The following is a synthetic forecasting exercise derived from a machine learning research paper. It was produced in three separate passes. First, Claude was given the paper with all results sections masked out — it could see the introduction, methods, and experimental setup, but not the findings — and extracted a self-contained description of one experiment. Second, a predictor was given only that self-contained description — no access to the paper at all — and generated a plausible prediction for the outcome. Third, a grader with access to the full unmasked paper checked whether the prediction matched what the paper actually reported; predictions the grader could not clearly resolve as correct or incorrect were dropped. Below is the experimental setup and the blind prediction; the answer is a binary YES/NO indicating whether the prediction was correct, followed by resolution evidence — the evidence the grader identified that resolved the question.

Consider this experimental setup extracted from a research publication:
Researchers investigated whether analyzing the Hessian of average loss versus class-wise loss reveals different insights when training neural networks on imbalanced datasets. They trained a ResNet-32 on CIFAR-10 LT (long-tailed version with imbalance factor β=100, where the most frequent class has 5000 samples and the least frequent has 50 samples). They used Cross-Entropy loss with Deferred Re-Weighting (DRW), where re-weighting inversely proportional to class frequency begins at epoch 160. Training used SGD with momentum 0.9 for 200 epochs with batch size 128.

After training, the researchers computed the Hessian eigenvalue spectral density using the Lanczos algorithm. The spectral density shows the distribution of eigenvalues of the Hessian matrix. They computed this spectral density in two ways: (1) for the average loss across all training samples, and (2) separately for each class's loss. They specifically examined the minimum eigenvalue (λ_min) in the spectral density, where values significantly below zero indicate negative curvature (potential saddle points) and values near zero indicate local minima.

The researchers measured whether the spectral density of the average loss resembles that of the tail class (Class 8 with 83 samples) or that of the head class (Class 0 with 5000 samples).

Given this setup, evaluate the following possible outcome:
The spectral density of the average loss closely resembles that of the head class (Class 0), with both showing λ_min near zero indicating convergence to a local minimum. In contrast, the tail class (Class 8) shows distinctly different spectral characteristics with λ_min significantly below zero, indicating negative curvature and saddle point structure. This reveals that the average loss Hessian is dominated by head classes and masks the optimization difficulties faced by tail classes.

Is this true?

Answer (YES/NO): YES